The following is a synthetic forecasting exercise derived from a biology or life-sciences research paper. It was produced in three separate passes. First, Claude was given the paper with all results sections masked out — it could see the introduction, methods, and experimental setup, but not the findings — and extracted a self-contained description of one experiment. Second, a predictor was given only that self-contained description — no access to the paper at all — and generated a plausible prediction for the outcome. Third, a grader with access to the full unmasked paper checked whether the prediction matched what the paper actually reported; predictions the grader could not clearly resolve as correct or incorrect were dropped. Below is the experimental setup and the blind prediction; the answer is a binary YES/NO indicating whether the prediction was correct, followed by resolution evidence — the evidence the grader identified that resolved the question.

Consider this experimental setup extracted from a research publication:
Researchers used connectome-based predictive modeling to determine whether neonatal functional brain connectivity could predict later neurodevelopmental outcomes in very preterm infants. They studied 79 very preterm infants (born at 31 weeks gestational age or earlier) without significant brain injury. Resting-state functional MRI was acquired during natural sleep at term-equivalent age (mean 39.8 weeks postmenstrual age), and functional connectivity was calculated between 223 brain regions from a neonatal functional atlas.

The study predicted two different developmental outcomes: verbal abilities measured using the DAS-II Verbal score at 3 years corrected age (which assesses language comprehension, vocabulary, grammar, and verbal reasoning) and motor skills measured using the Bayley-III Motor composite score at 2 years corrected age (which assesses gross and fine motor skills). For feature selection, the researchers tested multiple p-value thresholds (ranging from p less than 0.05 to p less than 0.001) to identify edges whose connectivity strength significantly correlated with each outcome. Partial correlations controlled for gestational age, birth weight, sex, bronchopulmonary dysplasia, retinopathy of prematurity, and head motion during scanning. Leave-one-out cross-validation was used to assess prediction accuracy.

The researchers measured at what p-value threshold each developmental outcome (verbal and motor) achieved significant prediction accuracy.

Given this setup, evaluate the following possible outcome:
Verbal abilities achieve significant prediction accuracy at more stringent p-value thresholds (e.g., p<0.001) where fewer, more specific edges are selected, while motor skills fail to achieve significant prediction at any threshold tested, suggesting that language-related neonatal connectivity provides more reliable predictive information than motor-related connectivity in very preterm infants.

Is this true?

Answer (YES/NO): NO